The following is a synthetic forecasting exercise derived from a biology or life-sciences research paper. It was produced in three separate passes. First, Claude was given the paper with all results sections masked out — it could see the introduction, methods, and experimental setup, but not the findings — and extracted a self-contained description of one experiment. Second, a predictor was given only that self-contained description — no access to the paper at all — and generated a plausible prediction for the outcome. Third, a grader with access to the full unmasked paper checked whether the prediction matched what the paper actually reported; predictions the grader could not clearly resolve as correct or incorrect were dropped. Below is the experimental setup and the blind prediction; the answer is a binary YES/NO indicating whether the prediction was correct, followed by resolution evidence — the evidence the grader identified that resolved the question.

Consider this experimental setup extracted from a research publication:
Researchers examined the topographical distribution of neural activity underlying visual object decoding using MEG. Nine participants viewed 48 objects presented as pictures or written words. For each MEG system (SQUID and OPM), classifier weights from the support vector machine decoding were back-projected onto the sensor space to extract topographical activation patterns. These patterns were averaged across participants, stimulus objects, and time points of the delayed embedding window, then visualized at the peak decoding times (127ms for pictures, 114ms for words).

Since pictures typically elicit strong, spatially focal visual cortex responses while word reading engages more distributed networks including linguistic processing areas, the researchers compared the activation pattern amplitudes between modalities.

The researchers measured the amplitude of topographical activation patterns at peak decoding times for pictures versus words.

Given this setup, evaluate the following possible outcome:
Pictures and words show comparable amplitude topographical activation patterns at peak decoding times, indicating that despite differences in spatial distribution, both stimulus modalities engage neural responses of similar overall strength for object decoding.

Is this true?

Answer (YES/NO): NO